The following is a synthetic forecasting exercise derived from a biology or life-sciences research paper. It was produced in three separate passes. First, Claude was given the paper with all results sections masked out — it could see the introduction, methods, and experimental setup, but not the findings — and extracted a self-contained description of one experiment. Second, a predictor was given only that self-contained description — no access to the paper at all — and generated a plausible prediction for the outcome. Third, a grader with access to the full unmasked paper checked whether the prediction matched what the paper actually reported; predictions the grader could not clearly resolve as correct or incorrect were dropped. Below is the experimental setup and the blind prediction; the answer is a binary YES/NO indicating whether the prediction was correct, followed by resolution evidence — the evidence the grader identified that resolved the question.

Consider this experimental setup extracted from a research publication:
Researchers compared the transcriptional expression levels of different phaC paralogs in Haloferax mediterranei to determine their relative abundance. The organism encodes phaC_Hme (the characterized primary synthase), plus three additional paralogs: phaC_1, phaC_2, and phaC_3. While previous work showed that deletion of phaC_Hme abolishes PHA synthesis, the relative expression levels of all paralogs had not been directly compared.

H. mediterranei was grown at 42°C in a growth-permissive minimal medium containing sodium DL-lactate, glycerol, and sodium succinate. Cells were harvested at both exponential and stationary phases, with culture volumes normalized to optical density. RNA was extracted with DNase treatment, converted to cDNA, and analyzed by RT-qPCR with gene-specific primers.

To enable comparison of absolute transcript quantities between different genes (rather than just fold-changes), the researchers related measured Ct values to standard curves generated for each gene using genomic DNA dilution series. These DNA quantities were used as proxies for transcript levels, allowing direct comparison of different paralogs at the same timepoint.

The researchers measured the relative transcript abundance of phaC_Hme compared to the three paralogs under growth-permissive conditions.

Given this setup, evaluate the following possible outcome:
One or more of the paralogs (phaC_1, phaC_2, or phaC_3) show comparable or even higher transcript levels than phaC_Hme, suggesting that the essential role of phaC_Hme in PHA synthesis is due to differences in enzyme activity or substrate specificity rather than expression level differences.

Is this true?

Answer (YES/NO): NO